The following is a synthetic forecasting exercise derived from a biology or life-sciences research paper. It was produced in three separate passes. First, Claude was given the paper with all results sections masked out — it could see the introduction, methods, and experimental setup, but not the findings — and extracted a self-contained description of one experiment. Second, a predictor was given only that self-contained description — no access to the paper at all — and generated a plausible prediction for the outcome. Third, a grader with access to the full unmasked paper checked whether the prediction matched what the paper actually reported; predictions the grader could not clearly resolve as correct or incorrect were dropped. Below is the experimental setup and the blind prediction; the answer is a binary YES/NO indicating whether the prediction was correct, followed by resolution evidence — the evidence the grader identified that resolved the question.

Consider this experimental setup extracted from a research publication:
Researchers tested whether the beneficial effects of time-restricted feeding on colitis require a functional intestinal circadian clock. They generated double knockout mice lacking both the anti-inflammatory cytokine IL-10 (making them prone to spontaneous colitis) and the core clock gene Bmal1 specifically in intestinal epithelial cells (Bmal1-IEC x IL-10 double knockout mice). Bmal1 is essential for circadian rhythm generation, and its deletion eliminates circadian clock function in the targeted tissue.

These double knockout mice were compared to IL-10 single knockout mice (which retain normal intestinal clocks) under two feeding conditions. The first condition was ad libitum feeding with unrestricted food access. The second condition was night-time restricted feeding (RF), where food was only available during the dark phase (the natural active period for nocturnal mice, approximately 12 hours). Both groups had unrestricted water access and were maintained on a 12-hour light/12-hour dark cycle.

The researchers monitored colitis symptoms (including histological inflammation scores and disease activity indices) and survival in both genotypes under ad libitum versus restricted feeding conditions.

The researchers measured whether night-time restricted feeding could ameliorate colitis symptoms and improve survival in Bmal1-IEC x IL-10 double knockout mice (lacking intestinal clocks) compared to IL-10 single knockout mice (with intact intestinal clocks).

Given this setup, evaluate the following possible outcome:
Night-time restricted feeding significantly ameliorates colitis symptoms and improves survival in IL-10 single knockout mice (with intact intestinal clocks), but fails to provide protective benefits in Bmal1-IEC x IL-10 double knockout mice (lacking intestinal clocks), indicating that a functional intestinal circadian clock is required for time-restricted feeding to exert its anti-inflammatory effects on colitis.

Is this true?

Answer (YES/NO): YES